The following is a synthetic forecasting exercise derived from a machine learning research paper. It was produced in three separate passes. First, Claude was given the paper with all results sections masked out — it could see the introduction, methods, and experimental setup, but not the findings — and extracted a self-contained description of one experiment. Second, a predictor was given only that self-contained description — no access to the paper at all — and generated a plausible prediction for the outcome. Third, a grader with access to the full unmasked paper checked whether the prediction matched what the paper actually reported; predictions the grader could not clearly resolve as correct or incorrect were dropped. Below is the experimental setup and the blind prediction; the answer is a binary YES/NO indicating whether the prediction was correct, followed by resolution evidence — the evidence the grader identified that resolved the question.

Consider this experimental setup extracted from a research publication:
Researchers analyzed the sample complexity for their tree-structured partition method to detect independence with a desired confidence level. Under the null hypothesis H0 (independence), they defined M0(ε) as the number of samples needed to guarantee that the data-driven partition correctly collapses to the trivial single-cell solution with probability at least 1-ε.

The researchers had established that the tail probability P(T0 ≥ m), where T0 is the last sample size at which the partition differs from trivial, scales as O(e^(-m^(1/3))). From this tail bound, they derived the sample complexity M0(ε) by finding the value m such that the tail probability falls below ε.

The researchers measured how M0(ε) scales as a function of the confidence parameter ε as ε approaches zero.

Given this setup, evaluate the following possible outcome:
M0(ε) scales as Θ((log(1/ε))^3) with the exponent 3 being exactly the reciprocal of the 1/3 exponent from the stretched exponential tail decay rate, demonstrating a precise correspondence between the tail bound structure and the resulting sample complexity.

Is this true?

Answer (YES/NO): NO